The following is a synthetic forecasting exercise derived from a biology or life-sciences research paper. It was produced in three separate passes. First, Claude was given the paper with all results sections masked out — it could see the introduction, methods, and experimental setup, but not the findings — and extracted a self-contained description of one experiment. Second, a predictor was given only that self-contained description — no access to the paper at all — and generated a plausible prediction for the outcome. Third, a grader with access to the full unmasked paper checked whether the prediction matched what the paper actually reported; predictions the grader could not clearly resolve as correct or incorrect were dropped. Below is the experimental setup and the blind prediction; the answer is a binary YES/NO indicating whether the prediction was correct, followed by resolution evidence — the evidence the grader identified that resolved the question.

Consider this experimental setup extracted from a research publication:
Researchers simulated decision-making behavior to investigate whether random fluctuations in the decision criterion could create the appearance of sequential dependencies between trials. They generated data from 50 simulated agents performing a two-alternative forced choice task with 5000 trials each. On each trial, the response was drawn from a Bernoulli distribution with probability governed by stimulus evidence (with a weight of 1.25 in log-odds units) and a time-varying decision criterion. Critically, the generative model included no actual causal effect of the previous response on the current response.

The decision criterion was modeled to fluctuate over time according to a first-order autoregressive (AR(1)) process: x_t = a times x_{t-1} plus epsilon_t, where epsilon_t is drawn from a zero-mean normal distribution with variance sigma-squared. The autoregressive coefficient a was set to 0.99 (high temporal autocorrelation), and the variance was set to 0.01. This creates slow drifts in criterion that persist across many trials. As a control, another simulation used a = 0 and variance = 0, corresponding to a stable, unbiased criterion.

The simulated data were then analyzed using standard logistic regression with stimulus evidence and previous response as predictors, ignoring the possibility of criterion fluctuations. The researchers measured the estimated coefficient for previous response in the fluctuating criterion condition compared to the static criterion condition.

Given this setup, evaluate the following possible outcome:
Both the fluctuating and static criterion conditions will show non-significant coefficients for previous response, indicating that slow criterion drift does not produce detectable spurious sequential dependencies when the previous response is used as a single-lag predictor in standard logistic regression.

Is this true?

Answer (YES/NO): NO